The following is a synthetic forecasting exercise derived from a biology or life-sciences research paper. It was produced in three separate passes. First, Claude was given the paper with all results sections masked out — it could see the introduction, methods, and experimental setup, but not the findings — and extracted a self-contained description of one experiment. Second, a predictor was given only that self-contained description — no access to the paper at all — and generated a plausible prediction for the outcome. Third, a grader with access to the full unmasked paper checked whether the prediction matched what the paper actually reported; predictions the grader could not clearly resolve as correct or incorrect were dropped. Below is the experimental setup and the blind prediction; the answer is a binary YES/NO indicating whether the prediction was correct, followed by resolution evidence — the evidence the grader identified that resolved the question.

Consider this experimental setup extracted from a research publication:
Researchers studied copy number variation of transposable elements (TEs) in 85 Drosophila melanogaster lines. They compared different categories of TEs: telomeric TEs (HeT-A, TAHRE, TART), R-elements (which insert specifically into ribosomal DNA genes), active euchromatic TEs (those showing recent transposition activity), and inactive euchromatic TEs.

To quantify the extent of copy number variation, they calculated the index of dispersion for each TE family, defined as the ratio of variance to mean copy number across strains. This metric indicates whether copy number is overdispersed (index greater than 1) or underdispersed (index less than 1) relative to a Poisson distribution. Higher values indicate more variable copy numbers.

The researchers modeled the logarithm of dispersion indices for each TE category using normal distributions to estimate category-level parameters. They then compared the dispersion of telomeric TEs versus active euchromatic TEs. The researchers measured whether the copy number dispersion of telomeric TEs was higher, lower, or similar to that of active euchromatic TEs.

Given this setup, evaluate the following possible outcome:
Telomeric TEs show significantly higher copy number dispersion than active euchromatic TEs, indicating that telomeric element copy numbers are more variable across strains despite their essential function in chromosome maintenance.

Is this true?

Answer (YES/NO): YES